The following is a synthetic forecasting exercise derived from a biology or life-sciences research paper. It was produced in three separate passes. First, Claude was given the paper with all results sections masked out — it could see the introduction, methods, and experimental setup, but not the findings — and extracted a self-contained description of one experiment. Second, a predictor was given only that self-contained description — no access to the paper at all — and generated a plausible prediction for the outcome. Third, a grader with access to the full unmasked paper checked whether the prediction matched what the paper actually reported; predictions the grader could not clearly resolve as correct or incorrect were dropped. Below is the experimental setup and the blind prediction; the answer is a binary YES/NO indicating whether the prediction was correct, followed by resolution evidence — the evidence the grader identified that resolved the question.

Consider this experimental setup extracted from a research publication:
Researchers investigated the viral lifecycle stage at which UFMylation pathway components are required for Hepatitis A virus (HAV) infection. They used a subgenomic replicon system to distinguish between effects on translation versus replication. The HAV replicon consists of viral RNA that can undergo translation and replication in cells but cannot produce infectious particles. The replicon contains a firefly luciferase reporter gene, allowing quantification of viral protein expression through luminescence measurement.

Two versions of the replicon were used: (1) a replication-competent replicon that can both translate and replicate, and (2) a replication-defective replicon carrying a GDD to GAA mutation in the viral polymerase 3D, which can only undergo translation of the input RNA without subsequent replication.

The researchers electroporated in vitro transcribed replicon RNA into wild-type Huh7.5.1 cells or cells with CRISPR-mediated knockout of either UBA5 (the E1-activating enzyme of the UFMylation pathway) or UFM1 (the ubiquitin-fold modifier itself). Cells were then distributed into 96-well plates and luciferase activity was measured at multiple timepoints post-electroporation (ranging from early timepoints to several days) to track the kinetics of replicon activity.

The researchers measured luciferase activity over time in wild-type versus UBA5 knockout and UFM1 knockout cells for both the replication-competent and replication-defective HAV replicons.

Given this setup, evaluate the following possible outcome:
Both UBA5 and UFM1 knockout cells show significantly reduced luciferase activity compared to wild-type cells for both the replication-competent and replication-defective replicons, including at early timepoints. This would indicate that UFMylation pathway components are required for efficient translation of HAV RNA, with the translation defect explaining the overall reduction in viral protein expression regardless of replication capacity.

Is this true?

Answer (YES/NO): YES